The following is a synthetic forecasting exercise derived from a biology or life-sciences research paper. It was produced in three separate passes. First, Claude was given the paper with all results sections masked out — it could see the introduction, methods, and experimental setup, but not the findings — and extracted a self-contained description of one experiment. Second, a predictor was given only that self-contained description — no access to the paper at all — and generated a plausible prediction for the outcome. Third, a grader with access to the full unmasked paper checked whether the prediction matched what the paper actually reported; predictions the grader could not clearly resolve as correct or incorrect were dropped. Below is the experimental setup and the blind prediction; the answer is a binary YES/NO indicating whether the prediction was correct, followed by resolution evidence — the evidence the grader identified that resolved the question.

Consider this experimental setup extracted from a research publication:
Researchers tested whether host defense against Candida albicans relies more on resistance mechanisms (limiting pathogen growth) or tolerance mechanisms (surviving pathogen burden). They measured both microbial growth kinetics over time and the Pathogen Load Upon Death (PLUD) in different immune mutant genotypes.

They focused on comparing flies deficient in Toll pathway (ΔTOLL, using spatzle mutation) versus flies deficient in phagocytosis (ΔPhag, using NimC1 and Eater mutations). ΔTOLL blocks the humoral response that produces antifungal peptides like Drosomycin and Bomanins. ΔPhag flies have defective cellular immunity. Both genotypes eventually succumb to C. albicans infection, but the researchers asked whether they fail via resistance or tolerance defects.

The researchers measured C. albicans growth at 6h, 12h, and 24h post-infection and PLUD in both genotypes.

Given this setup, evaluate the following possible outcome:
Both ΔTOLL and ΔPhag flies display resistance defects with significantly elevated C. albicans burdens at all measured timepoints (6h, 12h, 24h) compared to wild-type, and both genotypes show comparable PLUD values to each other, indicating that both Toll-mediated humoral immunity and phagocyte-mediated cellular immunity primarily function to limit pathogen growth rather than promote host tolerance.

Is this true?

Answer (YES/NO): NO